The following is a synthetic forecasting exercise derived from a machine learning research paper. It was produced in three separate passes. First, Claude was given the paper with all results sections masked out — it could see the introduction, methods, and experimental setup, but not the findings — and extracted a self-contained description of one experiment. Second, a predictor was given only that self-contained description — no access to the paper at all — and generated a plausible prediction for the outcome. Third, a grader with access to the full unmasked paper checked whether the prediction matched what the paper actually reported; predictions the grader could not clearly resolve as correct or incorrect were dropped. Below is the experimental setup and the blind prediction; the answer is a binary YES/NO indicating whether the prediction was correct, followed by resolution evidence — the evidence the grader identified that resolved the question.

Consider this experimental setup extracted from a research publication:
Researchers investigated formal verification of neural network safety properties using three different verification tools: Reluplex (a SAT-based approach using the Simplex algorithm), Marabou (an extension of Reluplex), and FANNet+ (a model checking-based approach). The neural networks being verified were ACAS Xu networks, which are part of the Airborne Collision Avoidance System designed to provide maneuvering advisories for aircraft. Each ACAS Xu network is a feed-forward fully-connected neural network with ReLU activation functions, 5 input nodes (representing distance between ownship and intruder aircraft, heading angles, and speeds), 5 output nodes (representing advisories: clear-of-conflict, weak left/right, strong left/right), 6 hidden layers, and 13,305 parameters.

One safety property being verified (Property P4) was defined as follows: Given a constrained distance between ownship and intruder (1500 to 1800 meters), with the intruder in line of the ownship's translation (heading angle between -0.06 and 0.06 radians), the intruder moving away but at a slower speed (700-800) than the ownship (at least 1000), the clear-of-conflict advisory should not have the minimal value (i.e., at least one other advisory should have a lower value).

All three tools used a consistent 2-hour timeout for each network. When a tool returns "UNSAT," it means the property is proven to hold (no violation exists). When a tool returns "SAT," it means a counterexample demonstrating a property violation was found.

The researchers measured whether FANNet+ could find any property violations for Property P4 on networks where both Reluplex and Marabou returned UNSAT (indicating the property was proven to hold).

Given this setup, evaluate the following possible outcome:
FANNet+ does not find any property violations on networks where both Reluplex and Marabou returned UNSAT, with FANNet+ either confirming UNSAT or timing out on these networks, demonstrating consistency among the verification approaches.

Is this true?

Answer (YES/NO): NO